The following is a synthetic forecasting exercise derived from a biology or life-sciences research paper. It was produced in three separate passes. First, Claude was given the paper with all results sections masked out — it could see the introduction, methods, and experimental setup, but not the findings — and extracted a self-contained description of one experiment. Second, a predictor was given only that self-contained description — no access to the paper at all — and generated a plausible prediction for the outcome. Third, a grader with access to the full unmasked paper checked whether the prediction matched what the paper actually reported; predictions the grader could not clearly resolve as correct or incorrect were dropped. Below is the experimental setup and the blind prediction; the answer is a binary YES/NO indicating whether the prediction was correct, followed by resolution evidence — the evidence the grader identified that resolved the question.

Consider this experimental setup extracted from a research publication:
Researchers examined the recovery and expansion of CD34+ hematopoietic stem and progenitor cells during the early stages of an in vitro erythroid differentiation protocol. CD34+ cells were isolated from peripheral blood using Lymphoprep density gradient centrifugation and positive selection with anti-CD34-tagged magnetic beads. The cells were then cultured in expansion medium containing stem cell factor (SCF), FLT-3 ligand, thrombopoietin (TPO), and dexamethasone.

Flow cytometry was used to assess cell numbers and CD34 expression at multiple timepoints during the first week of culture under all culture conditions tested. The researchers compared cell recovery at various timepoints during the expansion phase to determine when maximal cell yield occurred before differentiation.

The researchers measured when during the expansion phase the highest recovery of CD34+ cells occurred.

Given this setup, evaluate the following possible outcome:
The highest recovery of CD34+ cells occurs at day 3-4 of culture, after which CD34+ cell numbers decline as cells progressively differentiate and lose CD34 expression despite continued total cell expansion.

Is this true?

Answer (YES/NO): YES